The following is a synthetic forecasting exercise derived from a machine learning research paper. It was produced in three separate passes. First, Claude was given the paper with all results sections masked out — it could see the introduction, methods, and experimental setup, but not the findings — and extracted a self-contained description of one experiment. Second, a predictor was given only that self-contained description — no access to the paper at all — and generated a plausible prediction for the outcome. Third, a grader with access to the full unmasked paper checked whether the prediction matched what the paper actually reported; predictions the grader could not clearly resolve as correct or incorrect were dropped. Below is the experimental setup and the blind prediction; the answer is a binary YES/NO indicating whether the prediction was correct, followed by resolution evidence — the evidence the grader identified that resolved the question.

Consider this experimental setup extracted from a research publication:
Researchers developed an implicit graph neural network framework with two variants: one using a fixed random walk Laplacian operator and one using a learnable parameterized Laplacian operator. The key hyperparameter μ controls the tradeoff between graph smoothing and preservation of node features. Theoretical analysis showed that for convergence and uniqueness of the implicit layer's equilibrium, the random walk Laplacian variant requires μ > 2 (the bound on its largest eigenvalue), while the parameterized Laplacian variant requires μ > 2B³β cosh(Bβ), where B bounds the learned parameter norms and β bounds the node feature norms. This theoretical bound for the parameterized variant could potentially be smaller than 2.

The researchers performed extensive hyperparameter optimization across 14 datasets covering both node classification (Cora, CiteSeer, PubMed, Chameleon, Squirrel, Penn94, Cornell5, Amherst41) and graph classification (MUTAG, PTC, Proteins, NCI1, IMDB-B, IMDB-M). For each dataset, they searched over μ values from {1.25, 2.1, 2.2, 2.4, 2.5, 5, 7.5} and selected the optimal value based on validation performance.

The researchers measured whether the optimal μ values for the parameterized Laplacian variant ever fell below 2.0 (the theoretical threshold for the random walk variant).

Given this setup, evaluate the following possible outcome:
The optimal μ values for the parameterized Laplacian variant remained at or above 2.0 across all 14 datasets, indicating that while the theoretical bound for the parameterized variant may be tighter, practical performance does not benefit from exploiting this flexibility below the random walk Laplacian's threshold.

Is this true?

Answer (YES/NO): NO